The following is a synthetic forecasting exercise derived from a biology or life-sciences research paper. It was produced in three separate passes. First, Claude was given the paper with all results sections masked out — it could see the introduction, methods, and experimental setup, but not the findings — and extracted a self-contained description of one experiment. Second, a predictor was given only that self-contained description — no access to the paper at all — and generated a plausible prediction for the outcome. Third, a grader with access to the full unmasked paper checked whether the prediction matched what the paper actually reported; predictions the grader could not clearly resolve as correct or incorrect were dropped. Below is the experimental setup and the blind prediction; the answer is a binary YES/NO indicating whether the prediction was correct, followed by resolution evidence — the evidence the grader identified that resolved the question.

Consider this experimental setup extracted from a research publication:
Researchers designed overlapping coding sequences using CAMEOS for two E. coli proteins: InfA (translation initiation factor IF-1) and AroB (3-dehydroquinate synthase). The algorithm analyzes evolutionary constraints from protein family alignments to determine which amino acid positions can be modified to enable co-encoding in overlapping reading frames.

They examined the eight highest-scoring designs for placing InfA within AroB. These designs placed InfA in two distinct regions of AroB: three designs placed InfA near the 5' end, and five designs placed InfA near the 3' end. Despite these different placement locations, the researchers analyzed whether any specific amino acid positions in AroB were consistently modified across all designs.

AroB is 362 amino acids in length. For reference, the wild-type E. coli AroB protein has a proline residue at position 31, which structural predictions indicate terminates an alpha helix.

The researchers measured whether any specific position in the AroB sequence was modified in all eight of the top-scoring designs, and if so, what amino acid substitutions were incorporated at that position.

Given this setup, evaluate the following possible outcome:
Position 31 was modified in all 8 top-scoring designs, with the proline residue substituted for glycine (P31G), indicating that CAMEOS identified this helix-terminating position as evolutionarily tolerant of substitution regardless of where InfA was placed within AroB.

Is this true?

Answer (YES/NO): NO